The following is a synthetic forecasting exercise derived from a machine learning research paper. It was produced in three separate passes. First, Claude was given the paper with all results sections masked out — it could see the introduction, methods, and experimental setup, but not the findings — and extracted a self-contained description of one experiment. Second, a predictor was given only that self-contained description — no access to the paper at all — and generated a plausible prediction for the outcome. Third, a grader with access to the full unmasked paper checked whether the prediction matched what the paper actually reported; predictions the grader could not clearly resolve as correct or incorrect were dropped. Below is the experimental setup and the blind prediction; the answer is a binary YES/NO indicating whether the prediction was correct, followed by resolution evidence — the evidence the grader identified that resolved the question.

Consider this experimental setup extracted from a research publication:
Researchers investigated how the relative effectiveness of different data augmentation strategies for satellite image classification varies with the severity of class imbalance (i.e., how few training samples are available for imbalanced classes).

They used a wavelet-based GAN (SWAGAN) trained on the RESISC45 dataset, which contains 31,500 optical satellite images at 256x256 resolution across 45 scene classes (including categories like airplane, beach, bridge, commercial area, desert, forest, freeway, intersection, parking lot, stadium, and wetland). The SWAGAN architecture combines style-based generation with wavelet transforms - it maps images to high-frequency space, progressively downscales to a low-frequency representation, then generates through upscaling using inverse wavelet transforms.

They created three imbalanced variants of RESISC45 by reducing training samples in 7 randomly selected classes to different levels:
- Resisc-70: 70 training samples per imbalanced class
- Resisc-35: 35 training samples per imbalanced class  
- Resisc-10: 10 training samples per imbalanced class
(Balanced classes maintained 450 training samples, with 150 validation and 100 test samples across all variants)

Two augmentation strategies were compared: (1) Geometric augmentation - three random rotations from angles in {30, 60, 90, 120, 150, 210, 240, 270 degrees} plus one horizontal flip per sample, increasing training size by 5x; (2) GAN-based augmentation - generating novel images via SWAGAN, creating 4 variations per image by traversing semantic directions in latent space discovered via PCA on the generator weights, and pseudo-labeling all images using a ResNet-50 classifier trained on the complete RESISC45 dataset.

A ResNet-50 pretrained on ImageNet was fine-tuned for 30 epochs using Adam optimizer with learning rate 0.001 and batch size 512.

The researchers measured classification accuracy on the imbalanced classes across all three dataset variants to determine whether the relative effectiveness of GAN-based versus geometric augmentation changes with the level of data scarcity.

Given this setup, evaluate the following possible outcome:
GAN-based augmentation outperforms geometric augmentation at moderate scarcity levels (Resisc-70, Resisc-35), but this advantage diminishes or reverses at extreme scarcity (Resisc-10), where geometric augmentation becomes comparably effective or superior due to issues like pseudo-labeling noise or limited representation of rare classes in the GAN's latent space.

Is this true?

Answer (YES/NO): NO